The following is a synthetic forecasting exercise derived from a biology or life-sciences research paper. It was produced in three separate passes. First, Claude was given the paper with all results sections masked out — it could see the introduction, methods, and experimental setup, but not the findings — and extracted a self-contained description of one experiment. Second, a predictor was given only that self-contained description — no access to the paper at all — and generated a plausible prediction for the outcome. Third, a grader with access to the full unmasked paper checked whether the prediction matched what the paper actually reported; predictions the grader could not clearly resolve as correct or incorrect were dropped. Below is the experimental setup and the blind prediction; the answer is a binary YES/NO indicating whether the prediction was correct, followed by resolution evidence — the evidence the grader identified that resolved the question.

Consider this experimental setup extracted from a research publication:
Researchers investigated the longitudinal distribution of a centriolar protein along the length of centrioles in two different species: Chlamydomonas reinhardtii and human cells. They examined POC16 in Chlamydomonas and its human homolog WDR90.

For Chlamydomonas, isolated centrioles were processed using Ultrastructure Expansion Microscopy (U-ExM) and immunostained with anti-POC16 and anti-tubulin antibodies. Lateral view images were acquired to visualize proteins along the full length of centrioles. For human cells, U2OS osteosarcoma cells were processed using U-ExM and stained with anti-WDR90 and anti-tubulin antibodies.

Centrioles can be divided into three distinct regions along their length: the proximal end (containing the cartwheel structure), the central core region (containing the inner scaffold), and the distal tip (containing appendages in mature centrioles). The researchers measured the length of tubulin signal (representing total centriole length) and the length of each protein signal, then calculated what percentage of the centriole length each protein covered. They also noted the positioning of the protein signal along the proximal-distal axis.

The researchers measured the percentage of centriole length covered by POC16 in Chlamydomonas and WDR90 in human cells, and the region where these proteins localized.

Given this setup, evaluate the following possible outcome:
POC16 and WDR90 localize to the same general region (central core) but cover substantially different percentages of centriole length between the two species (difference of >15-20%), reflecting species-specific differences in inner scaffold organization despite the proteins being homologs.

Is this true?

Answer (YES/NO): NO